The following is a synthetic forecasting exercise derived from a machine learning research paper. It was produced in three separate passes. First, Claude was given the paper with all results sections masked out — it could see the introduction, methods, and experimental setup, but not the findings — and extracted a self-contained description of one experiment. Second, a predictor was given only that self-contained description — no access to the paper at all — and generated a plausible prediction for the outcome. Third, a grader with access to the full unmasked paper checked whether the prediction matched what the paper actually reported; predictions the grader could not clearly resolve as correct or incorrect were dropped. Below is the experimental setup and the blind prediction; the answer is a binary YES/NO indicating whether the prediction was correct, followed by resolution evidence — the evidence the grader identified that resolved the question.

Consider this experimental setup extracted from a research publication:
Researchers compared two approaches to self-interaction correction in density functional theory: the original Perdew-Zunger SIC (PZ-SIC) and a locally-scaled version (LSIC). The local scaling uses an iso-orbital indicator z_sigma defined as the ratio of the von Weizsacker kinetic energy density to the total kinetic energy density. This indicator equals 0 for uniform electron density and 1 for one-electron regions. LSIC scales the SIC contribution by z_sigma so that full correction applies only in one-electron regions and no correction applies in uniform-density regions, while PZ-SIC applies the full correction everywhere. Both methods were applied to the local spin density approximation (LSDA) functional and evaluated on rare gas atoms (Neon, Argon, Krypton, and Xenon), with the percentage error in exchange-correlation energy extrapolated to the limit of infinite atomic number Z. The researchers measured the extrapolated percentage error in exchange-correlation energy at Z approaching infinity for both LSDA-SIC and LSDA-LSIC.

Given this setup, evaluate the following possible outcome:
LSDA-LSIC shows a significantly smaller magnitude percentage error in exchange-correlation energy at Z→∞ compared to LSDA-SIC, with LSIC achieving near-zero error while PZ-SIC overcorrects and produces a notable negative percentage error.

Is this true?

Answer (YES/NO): NO